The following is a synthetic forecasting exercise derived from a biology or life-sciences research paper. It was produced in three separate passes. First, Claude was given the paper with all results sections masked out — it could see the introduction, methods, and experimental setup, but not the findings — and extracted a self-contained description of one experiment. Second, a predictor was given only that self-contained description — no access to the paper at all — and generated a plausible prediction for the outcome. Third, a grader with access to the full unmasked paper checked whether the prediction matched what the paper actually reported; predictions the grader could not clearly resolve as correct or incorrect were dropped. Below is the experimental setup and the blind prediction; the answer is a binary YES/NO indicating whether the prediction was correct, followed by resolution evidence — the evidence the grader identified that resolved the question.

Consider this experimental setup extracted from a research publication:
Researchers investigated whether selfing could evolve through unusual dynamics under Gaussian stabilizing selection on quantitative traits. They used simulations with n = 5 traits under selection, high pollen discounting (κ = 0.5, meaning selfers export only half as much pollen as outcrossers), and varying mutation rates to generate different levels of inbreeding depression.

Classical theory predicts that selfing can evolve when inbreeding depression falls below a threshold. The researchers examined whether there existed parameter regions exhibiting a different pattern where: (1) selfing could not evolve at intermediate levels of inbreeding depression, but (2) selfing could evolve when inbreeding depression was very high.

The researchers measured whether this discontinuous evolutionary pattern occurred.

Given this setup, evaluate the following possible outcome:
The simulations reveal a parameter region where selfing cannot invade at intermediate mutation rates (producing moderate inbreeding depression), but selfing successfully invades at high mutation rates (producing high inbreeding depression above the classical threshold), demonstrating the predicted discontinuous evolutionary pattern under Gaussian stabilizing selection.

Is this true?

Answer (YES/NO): YES